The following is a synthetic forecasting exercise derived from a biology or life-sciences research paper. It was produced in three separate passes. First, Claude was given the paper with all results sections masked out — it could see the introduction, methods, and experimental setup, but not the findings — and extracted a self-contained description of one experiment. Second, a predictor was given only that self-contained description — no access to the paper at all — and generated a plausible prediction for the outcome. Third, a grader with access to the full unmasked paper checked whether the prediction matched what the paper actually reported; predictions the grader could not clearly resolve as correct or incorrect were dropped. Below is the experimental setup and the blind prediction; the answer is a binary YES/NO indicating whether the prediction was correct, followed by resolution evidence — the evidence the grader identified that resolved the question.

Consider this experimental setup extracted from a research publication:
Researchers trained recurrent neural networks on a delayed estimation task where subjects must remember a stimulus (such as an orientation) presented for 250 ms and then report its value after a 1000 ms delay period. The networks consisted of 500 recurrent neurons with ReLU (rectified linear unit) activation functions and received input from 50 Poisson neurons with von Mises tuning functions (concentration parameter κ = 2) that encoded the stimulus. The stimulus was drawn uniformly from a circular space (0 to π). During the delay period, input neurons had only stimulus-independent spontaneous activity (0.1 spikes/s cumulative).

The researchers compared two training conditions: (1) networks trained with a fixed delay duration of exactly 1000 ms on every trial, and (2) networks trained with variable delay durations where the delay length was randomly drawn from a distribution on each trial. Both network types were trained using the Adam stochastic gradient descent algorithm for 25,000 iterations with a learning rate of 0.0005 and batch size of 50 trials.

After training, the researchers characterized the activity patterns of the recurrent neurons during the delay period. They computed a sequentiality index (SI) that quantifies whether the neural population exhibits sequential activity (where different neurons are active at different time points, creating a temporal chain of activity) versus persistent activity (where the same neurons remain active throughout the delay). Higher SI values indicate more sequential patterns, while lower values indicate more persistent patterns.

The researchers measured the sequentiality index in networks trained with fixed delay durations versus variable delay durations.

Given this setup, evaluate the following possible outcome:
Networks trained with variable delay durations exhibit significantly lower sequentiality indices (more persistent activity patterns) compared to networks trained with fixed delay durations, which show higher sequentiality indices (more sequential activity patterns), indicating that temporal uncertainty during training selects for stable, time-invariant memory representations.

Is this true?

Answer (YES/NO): YES